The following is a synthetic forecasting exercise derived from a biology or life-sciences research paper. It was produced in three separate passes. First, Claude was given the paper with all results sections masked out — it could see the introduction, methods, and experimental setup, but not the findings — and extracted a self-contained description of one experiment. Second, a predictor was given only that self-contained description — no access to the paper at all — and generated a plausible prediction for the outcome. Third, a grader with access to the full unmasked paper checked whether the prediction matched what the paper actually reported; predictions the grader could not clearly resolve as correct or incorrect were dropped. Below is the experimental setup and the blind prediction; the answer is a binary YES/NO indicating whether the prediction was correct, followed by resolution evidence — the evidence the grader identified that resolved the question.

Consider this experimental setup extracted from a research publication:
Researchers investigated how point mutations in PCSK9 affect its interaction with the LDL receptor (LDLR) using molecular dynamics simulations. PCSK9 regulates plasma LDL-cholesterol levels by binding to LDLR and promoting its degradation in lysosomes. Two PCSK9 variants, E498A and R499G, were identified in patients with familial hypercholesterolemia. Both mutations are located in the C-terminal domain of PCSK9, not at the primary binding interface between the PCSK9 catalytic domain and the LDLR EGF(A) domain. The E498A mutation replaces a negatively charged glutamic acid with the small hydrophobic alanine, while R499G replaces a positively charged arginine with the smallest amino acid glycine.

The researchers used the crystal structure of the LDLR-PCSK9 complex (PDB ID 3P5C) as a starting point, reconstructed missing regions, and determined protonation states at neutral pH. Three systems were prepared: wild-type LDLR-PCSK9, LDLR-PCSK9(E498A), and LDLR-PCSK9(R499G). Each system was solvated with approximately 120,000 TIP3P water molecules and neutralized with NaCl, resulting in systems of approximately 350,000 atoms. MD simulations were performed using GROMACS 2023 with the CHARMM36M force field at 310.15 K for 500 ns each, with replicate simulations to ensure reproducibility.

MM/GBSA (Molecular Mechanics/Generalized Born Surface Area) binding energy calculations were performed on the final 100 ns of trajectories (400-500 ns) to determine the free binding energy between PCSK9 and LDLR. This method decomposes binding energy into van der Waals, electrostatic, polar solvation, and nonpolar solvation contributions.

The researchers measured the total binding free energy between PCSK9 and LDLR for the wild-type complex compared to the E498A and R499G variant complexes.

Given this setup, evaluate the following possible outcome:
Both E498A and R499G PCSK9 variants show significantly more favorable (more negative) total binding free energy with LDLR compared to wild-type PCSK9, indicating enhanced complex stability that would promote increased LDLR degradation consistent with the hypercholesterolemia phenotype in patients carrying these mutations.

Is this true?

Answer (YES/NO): NO